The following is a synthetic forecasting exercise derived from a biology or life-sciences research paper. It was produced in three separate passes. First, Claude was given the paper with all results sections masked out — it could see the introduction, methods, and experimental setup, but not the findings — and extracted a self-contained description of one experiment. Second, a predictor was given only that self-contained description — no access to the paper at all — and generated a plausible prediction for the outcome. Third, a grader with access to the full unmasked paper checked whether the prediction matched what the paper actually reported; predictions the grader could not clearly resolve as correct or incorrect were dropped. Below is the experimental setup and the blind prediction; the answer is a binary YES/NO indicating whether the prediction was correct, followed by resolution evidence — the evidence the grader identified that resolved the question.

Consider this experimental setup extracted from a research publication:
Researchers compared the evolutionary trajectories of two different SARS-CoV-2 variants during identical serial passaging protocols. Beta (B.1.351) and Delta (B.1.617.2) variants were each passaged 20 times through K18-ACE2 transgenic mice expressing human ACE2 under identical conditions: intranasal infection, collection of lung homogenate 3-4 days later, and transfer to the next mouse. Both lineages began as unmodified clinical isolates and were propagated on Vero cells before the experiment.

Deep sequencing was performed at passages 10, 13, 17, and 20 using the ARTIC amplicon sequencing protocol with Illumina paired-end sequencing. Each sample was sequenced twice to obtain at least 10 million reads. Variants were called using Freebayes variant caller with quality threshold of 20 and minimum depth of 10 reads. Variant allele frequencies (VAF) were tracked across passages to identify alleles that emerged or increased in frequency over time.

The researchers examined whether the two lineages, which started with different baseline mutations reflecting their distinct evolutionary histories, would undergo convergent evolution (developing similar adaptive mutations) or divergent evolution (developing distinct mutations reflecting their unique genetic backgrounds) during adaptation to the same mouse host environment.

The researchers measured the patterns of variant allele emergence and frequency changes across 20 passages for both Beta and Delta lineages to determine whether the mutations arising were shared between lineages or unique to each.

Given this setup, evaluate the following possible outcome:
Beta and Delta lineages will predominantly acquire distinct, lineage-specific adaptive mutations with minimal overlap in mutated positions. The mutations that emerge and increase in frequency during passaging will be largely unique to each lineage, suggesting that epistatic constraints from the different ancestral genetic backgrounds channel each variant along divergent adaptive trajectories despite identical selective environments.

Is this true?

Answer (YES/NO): YES